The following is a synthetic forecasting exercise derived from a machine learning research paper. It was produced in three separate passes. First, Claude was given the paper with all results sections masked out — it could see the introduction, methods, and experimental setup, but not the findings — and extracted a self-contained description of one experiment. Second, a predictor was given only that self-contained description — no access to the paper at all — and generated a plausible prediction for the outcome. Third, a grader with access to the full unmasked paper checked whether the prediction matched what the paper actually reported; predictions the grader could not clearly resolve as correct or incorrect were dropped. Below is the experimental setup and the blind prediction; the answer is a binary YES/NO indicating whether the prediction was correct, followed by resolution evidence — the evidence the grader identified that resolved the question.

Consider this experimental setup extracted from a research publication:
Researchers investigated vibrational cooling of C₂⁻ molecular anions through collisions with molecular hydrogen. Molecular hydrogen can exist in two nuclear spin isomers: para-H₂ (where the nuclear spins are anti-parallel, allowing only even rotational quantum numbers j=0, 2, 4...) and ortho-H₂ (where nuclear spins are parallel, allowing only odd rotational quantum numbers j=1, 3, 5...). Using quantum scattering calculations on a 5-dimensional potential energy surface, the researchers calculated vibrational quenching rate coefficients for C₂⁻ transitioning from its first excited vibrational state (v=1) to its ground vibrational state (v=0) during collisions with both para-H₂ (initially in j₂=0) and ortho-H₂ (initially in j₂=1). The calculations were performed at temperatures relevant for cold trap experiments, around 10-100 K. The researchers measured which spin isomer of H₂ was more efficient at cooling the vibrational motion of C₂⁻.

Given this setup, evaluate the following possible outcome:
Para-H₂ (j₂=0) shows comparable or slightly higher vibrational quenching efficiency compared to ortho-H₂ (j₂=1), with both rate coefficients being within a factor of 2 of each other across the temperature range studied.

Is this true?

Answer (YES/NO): NO